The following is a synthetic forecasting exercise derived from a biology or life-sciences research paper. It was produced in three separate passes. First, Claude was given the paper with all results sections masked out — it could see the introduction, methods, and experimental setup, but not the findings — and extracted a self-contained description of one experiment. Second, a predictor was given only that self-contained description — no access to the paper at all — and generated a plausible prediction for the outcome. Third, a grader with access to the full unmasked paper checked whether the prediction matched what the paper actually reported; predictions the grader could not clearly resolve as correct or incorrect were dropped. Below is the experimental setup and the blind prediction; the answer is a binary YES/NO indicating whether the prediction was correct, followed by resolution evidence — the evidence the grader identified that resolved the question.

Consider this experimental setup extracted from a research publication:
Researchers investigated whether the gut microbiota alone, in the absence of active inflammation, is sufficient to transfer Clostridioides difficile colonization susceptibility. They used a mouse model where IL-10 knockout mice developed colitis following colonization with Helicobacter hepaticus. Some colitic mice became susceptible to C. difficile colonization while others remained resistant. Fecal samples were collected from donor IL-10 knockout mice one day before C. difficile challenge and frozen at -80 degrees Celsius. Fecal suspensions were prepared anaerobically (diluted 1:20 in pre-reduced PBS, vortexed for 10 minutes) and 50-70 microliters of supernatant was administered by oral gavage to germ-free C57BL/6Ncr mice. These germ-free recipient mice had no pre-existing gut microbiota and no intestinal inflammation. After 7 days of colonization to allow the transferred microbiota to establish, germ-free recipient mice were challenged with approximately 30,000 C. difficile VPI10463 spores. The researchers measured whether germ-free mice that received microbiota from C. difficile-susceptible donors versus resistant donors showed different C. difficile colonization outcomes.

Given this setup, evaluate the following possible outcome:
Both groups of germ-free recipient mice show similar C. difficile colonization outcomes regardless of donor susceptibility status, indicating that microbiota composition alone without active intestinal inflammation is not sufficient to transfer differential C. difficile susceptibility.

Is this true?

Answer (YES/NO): NO